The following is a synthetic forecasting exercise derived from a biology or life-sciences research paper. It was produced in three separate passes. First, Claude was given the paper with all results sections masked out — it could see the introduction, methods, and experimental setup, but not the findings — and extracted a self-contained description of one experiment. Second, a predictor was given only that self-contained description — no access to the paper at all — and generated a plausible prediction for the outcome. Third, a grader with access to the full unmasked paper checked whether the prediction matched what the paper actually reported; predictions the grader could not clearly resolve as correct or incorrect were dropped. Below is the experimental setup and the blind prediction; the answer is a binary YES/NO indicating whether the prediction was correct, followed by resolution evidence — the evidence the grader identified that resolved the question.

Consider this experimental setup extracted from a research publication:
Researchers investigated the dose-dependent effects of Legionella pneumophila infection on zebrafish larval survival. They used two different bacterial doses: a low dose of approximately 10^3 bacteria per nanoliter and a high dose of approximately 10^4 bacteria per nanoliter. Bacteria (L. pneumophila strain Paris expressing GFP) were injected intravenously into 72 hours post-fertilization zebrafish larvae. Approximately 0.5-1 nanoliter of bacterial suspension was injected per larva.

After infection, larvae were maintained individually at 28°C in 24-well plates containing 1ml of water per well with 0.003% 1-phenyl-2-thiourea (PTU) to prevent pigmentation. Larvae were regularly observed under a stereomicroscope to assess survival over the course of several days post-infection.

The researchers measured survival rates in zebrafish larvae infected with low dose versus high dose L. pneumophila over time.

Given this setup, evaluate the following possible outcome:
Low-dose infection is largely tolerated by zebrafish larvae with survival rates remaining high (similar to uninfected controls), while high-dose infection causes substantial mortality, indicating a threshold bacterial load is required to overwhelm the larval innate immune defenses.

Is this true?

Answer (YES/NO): NO